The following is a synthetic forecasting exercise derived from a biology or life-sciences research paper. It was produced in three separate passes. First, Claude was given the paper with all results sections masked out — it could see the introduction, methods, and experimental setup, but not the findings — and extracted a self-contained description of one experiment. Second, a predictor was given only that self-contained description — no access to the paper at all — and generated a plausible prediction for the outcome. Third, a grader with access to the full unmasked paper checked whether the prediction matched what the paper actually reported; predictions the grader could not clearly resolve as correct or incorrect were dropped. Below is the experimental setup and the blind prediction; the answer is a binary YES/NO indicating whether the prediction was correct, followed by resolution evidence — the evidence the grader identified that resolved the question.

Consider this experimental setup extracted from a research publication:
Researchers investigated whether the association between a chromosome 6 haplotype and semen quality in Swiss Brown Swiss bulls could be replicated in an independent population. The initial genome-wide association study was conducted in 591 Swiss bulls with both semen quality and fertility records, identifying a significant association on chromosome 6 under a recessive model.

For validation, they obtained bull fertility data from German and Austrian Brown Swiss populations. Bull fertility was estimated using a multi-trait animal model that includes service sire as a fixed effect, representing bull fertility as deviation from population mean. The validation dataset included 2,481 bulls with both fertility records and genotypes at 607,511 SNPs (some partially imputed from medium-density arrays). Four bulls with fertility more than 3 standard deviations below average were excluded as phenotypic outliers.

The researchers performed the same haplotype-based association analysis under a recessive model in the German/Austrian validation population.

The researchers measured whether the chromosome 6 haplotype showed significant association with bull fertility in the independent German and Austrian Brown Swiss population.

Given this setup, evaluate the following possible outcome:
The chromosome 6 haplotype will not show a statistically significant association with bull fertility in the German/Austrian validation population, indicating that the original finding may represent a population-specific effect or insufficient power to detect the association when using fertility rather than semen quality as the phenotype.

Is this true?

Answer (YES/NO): NO